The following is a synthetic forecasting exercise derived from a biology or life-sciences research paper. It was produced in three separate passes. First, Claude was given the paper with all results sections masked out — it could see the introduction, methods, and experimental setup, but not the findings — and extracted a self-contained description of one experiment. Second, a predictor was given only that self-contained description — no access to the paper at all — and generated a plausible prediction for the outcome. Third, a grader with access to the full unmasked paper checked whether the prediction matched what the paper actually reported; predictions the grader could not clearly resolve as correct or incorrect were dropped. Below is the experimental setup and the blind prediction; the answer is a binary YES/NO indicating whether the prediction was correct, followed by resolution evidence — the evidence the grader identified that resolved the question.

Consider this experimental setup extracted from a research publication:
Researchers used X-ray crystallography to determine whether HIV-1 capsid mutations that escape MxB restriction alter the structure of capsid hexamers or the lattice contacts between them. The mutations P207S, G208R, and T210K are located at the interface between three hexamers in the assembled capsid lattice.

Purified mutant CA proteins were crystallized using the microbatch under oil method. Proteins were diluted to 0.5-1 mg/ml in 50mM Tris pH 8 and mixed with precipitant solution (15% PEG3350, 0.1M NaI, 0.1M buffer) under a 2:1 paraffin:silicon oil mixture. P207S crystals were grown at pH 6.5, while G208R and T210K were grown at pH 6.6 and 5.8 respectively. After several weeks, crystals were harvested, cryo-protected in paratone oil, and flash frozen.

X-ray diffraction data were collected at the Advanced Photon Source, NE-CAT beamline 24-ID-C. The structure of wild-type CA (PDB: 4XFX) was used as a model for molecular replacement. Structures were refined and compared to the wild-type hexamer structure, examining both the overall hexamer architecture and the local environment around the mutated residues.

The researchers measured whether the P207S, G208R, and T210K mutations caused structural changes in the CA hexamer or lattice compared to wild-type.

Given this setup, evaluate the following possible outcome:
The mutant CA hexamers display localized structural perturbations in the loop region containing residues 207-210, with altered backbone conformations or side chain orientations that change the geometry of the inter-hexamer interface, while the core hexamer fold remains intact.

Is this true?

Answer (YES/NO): NO